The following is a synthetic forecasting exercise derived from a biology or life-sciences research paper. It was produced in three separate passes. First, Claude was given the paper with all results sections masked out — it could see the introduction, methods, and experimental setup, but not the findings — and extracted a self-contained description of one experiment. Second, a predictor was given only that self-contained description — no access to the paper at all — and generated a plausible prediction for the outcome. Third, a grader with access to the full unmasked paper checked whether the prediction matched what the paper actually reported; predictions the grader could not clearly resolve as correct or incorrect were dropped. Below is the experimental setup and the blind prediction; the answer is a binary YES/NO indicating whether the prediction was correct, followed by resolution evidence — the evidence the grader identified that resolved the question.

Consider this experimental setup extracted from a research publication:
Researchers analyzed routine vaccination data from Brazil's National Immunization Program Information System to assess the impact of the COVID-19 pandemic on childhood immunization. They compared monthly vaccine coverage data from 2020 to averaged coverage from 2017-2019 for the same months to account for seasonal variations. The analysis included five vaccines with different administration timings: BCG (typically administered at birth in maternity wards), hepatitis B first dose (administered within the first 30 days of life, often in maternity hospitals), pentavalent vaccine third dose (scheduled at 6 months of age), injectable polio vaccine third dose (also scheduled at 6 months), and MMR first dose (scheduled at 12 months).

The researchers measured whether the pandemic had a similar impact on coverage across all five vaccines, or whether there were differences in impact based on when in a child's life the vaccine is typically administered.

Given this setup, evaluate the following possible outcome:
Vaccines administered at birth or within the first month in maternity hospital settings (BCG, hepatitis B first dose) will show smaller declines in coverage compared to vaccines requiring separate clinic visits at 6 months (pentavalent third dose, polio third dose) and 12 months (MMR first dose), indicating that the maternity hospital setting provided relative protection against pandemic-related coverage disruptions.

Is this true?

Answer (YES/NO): YES